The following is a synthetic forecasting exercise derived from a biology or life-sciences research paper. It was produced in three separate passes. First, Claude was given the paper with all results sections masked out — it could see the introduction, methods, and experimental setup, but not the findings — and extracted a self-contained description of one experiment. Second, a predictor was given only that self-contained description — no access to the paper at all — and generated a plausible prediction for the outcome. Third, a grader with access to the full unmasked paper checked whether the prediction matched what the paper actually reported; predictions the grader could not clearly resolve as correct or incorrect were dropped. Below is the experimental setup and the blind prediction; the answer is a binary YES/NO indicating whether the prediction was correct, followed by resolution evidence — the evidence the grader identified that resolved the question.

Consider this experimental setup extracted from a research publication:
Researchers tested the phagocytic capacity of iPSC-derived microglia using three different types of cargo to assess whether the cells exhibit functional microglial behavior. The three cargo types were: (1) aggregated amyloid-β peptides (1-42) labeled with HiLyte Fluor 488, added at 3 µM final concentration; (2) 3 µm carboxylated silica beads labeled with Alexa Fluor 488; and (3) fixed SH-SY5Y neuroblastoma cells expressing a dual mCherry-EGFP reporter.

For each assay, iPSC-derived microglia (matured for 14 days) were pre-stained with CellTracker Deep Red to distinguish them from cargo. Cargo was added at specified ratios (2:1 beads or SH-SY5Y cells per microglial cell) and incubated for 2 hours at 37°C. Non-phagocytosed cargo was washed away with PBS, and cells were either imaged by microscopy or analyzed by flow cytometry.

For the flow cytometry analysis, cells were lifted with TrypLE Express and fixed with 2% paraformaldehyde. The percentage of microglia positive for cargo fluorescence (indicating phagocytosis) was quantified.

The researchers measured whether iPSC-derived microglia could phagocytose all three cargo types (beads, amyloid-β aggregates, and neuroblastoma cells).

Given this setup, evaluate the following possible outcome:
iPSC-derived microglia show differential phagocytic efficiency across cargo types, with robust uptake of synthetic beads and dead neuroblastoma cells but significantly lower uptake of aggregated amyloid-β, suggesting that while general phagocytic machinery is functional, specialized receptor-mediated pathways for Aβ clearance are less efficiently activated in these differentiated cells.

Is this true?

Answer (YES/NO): NO